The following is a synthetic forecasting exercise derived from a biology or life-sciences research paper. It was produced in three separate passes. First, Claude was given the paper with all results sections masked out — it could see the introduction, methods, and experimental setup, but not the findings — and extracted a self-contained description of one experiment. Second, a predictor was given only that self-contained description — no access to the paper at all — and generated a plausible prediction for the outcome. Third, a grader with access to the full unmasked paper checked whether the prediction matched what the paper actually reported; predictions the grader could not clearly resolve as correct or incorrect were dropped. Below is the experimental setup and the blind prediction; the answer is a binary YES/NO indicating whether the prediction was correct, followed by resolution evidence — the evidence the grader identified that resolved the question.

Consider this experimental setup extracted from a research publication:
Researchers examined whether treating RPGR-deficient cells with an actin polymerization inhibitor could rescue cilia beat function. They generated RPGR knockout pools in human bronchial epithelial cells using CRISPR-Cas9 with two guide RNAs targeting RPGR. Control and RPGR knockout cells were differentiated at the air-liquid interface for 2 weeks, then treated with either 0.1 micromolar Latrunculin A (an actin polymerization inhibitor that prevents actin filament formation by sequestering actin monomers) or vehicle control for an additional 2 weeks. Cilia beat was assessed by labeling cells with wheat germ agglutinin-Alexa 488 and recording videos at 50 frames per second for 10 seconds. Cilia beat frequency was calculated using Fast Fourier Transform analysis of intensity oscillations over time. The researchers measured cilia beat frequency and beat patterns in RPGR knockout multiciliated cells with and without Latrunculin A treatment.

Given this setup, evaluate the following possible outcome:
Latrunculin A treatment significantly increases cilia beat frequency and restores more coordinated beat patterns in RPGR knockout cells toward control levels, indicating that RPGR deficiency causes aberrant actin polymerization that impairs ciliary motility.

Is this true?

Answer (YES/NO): YES